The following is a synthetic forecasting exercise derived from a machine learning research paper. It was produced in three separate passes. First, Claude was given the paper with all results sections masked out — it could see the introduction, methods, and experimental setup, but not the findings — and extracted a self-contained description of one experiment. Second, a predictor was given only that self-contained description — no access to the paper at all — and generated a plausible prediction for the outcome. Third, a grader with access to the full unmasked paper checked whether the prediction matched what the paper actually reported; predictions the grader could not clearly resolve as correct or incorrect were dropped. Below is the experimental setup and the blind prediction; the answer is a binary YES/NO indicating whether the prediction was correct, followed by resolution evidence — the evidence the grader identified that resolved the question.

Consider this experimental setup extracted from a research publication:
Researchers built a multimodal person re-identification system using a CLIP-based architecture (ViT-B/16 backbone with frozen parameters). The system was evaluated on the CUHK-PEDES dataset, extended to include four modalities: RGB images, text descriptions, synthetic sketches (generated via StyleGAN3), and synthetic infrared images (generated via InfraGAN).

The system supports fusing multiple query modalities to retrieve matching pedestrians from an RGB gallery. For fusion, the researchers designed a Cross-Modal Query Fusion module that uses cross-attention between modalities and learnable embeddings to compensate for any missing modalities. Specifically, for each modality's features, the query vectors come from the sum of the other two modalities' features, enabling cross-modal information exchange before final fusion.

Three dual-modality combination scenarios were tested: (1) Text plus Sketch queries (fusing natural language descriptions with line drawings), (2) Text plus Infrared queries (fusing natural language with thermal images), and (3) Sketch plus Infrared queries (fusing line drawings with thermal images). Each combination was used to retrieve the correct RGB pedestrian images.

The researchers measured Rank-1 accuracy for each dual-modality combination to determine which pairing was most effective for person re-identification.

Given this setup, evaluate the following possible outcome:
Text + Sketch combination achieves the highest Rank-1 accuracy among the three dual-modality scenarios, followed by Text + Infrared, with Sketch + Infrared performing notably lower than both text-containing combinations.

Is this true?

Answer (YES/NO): NO